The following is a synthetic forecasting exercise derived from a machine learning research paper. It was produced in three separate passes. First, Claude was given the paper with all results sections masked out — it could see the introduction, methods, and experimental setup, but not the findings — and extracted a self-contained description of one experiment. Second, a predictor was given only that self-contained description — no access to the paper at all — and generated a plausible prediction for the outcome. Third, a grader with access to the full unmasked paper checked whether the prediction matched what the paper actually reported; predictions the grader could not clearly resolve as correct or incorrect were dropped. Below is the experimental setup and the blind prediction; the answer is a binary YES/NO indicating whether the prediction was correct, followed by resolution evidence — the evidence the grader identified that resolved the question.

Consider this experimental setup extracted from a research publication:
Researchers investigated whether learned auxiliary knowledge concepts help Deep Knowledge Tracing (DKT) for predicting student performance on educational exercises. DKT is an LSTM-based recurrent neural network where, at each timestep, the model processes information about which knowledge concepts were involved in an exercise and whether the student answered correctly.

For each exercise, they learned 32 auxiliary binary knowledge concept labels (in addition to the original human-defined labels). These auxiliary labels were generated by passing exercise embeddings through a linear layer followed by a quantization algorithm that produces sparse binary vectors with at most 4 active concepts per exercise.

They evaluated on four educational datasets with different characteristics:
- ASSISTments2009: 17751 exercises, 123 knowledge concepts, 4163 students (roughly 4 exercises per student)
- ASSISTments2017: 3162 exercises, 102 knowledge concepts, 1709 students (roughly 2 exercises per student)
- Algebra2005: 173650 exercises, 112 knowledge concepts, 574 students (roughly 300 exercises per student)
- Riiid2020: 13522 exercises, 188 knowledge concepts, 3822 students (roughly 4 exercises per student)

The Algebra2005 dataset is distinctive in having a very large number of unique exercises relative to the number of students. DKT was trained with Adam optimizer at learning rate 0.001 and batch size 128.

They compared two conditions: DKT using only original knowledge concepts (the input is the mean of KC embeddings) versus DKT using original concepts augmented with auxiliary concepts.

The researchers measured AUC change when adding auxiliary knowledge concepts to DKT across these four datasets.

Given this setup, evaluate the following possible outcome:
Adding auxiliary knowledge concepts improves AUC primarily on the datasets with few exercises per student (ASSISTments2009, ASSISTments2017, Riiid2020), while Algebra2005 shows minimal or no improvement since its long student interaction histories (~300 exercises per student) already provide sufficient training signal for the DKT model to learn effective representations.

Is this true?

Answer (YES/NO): NO